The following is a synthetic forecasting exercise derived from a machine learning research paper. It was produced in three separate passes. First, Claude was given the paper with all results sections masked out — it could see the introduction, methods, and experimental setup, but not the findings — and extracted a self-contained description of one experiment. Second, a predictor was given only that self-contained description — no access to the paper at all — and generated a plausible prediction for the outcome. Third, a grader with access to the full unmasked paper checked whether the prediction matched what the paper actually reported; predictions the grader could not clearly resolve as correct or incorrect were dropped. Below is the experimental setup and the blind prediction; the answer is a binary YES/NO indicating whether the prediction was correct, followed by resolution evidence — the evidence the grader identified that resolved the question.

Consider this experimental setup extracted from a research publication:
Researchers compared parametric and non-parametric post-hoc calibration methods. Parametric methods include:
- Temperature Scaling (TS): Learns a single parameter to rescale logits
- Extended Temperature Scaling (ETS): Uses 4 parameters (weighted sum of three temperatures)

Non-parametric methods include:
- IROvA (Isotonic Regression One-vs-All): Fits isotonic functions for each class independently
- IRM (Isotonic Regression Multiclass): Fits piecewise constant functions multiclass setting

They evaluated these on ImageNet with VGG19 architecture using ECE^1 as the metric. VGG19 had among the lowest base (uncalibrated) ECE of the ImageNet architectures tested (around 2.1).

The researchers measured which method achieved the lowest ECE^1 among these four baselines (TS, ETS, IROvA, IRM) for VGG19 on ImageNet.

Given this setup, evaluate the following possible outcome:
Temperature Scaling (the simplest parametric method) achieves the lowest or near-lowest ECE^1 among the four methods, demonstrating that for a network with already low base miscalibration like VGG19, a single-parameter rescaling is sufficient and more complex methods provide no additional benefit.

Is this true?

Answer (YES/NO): NO